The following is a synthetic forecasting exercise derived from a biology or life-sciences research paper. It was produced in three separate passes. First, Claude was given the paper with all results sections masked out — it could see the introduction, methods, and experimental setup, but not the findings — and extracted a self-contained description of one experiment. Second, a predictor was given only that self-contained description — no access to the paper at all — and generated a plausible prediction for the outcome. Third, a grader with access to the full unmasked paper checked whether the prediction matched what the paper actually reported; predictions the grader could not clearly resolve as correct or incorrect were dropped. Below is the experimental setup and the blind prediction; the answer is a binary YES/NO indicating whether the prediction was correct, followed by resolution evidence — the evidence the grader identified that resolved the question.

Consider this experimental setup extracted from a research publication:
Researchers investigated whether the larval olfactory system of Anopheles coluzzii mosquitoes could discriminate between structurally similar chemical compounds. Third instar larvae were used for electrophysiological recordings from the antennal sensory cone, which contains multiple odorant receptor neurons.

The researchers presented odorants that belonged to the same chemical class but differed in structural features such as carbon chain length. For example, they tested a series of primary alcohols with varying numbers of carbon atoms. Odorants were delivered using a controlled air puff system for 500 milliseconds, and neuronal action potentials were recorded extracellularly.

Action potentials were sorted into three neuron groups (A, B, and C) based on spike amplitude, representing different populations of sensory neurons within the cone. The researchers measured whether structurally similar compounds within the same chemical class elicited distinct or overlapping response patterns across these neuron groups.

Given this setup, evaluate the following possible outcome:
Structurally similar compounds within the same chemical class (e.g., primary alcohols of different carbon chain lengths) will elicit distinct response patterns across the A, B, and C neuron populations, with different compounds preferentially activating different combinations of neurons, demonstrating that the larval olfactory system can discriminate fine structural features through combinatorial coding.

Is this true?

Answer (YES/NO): NO